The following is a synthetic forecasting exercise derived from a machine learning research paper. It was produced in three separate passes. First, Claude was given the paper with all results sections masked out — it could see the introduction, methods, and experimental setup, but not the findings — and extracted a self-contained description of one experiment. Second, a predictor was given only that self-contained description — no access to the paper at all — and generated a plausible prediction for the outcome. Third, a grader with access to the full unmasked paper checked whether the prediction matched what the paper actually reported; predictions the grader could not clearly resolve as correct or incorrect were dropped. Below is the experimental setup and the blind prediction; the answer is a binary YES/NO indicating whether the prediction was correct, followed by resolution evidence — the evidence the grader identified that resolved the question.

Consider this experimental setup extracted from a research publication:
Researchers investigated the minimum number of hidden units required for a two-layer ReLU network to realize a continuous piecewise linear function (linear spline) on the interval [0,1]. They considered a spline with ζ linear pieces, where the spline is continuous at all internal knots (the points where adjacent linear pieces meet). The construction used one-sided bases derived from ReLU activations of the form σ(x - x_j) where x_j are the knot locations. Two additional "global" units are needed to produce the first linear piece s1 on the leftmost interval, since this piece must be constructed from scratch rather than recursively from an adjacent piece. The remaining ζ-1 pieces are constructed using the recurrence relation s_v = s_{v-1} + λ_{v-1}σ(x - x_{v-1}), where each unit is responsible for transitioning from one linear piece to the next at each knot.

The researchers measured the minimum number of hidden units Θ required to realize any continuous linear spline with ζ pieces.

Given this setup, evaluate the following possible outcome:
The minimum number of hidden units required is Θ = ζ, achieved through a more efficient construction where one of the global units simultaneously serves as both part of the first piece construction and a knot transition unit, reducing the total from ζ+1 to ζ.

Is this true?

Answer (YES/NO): NO